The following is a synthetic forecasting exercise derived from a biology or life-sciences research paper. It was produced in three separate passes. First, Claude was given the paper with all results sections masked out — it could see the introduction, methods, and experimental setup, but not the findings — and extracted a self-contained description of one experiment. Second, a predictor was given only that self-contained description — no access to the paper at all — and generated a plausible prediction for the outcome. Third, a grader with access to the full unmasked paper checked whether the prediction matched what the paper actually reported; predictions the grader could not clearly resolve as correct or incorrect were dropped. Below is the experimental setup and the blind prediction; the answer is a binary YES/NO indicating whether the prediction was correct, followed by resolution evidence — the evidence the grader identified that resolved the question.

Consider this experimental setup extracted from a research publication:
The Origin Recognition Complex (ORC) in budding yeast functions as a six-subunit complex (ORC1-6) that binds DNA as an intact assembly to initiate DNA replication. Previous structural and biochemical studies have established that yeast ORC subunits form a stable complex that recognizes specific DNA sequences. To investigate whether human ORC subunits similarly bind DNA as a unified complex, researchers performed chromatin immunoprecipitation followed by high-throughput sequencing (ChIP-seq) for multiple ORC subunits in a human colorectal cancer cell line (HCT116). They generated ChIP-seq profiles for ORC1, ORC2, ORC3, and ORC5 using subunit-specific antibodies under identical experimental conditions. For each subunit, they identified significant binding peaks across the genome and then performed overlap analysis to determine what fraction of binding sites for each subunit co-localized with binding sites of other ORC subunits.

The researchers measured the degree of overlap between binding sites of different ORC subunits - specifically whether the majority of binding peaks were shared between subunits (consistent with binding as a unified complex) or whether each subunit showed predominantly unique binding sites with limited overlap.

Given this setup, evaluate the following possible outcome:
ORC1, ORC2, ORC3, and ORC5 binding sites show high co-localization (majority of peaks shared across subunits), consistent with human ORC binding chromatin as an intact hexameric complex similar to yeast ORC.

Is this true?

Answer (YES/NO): NO